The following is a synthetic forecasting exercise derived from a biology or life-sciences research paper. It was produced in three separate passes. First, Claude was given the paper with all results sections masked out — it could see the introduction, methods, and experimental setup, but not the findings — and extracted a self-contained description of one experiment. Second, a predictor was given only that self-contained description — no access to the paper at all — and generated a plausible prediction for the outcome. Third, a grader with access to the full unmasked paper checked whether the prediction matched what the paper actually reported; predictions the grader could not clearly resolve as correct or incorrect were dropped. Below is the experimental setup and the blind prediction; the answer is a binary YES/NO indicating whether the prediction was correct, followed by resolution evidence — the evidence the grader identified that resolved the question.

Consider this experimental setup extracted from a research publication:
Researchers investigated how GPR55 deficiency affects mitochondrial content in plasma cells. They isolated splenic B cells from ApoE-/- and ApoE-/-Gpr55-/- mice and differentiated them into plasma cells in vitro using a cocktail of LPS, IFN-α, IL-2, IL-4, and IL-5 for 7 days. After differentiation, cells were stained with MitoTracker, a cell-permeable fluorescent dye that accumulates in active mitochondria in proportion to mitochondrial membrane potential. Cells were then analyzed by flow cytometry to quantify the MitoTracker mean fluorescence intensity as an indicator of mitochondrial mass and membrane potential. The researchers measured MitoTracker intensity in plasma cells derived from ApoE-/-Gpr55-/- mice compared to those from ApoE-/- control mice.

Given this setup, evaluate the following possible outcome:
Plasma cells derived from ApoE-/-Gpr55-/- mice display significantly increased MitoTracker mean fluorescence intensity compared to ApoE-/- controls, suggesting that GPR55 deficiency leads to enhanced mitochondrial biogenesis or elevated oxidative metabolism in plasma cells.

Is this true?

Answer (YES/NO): YES